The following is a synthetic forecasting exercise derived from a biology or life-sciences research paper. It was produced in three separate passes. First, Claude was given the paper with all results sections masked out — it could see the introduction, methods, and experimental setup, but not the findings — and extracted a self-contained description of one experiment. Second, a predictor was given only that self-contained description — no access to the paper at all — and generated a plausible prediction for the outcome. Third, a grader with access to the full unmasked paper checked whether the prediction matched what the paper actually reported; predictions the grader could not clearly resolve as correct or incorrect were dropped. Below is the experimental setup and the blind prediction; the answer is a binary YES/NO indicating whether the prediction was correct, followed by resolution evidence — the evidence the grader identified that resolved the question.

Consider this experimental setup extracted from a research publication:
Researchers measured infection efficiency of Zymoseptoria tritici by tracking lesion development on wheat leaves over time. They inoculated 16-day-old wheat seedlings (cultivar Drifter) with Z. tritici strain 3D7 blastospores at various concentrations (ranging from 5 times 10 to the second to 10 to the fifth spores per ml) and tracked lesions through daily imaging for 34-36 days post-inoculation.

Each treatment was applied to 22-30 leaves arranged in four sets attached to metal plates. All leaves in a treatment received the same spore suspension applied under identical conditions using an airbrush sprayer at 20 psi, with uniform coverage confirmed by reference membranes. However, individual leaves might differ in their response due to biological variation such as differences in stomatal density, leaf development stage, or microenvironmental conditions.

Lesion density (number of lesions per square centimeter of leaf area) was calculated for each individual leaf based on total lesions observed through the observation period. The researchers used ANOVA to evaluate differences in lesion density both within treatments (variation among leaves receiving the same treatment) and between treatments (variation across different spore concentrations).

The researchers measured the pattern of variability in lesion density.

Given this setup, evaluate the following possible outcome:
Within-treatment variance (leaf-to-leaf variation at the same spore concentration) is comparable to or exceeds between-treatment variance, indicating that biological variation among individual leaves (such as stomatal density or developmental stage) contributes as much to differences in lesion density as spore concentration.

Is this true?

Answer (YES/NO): NO